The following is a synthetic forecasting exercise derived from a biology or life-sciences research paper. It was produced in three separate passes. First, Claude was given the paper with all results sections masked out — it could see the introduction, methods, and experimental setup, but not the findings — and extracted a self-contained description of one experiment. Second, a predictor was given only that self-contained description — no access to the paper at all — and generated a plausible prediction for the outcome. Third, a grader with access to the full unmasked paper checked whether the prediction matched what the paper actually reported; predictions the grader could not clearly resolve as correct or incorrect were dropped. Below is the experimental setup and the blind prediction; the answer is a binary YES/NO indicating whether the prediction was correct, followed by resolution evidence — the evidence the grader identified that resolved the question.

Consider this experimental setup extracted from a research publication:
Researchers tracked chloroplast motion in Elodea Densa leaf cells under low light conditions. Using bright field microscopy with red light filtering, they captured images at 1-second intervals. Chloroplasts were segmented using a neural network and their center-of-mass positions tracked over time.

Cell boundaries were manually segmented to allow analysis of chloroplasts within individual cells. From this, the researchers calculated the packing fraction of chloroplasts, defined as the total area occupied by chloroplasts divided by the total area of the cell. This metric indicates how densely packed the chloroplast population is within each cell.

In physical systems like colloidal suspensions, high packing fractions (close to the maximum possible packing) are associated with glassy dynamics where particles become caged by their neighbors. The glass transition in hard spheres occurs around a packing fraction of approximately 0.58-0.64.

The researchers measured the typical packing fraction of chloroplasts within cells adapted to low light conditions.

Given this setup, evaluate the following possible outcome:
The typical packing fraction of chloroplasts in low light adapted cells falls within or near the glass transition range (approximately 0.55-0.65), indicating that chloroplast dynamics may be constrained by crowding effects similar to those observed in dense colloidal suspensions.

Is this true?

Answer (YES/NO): NO